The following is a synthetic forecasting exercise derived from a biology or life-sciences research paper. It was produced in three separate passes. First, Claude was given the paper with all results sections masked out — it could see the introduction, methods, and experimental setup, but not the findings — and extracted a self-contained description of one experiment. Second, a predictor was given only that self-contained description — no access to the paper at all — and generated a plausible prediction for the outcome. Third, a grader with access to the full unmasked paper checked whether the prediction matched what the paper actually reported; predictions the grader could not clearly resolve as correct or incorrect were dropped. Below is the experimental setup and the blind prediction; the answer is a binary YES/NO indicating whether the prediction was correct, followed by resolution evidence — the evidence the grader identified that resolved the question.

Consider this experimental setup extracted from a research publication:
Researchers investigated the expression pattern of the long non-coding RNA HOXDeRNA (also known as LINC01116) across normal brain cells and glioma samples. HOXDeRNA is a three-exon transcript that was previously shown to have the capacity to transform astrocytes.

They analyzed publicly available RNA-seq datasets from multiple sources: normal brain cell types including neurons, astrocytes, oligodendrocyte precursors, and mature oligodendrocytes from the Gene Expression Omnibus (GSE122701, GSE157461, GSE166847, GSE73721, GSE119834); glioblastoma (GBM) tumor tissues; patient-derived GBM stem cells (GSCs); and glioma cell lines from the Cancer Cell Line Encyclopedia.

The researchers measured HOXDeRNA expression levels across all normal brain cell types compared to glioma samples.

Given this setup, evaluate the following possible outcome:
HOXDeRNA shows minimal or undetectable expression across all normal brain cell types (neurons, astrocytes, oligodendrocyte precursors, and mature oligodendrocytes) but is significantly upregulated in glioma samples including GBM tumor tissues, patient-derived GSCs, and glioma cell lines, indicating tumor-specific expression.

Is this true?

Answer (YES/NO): YES